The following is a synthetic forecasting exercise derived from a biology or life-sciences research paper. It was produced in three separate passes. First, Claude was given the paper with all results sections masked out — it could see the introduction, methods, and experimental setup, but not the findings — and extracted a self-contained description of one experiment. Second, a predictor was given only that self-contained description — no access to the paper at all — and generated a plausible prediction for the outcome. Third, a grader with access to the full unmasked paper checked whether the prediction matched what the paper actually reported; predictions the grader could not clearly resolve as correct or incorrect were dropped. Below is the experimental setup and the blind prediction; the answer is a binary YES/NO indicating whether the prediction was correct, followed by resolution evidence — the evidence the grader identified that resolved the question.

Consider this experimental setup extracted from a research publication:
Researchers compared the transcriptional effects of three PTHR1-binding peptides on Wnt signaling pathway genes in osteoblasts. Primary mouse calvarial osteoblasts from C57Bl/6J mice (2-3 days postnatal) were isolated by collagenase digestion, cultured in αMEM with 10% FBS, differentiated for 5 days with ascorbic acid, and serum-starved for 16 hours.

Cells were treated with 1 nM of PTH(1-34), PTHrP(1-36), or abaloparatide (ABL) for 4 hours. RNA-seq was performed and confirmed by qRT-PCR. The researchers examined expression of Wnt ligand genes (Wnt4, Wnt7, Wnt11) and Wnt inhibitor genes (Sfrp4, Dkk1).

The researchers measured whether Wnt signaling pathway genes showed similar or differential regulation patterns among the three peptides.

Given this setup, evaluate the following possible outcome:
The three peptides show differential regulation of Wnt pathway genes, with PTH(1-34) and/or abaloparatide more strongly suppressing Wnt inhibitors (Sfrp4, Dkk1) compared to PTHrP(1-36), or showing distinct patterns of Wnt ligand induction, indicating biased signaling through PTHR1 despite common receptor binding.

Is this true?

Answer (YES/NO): NO